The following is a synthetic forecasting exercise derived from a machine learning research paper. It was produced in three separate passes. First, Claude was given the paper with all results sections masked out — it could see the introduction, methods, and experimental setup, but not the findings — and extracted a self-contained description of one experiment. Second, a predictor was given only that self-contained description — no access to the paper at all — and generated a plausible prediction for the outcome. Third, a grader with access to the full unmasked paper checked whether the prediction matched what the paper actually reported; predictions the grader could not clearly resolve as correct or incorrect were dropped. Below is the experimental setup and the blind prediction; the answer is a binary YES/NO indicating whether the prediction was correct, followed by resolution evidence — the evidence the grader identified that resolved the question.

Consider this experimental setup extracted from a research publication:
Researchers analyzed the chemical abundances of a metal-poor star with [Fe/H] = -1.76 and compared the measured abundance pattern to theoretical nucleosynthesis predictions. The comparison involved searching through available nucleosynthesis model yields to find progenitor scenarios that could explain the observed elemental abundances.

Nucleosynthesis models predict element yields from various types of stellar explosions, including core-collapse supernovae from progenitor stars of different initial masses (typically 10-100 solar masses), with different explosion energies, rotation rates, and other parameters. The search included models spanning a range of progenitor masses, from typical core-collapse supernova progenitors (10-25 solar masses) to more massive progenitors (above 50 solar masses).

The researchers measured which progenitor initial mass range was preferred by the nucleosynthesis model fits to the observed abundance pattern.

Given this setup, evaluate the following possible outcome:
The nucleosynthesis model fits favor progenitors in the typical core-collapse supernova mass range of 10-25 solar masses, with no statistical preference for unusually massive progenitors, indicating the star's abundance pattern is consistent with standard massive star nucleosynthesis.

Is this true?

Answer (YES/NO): NO